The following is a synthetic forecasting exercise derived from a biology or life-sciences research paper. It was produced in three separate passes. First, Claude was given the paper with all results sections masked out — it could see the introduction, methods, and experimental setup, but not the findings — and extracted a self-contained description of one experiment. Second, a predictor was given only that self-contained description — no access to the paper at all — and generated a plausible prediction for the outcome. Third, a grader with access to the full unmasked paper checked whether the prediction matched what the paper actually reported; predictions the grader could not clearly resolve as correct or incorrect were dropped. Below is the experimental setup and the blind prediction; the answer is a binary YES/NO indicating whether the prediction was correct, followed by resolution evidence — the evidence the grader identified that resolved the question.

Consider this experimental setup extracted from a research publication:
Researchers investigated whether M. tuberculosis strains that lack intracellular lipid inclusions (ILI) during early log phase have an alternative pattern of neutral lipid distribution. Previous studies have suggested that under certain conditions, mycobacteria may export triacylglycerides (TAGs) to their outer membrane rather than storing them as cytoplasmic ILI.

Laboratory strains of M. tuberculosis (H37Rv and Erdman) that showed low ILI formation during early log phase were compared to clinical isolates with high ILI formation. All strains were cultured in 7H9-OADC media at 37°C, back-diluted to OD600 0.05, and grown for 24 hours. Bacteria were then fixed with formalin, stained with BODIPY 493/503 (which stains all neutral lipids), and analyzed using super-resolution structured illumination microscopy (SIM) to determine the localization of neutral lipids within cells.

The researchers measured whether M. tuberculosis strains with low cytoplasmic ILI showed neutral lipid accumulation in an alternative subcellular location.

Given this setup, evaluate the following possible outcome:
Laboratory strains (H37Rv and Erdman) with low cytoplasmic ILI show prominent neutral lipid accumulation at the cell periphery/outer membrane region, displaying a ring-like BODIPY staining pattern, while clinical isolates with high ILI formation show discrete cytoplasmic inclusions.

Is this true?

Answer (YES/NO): NO